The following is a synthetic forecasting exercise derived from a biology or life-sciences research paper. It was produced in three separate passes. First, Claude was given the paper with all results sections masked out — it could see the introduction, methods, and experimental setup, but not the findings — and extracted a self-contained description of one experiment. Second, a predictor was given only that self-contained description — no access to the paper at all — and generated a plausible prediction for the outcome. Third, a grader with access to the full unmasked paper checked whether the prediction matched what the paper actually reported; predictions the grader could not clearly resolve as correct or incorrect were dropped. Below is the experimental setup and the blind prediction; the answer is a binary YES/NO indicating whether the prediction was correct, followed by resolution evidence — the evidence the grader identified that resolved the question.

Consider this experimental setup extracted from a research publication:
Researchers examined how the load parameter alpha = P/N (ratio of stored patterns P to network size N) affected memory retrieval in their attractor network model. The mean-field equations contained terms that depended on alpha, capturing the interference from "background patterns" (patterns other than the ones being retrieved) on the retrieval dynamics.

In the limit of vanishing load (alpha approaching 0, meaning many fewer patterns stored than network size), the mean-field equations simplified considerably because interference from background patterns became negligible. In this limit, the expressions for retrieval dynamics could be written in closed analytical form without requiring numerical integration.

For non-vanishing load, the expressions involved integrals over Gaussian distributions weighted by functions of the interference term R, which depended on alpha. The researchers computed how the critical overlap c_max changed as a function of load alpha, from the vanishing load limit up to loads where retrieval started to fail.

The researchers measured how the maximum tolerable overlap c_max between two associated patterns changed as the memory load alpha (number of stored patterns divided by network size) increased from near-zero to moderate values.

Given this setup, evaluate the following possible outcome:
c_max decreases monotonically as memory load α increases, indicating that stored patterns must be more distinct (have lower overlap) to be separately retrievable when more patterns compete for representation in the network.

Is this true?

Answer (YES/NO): YES